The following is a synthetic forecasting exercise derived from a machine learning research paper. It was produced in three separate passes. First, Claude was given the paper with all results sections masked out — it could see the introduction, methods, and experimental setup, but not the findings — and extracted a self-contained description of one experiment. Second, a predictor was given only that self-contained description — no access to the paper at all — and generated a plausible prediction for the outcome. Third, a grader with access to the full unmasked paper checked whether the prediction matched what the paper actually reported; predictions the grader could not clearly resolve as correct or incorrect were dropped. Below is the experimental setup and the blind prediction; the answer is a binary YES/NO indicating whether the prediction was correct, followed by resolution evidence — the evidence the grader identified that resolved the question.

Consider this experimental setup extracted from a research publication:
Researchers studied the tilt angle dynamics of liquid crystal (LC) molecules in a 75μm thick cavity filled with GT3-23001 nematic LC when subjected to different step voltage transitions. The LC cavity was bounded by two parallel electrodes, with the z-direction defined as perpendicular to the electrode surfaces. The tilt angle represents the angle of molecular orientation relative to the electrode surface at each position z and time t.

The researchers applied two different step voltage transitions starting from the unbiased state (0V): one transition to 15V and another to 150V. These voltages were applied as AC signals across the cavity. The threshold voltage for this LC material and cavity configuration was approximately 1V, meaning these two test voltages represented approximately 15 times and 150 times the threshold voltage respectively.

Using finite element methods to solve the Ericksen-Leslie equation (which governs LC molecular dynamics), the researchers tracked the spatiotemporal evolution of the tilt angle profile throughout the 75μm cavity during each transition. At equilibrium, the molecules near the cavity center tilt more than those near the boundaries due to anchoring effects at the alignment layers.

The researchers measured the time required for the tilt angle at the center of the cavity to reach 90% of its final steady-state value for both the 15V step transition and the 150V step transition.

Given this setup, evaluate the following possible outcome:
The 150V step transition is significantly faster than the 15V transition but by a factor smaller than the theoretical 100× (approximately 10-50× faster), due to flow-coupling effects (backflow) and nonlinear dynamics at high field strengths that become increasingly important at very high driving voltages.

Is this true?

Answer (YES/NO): NO